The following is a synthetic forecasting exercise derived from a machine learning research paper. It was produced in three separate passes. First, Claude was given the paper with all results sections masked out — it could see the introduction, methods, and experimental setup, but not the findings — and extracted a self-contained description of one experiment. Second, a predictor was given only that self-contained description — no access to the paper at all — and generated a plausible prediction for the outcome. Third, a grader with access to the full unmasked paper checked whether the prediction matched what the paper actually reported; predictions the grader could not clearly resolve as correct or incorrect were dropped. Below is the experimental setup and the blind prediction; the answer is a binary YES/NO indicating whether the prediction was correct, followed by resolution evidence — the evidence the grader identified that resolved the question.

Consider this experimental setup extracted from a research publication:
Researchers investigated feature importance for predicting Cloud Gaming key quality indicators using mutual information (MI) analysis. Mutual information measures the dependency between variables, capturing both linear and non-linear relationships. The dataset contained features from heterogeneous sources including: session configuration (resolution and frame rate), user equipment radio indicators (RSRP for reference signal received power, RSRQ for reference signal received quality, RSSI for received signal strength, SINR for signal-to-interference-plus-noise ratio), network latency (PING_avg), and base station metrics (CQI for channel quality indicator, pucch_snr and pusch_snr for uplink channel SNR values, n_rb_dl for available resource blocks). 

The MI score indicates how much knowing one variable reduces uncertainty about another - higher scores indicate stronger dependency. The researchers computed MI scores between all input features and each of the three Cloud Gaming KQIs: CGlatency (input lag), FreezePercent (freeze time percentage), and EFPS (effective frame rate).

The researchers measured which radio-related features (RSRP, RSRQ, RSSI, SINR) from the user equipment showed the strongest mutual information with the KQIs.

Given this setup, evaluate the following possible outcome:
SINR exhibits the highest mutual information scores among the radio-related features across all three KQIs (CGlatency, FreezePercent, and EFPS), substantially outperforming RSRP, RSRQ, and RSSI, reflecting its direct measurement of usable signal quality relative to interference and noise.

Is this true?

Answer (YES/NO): NO